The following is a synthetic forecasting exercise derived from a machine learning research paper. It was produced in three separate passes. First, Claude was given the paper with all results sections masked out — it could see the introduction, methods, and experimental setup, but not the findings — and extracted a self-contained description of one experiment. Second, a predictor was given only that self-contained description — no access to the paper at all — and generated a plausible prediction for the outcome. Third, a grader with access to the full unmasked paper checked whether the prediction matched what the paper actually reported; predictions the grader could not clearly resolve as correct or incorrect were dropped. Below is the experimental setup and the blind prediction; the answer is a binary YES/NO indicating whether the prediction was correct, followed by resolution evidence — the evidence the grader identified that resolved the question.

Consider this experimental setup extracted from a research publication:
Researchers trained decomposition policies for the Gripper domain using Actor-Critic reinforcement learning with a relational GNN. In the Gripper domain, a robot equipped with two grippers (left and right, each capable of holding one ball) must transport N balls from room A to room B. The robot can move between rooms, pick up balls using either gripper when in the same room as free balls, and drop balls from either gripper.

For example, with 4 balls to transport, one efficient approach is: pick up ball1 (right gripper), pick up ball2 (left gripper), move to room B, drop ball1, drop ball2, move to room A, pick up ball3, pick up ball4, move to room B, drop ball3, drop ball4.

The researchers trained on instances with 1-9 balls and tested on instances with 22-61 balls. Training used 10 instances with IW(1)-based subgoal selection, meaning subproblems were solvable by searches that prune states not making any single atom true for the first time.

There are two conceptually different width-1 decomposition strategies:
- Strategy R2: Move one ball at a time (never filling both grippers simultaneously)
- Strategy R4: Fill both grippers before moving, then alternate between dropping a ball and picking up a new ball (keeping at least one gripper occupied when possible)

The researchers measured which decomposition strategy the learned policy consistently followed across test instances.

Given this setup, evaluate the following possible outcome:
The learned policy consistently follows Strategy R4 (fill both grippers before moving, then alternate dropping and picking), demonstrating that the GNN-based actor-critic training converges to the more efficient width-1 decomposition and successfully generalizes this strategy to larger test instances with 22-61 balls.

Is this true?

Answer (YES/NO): YES